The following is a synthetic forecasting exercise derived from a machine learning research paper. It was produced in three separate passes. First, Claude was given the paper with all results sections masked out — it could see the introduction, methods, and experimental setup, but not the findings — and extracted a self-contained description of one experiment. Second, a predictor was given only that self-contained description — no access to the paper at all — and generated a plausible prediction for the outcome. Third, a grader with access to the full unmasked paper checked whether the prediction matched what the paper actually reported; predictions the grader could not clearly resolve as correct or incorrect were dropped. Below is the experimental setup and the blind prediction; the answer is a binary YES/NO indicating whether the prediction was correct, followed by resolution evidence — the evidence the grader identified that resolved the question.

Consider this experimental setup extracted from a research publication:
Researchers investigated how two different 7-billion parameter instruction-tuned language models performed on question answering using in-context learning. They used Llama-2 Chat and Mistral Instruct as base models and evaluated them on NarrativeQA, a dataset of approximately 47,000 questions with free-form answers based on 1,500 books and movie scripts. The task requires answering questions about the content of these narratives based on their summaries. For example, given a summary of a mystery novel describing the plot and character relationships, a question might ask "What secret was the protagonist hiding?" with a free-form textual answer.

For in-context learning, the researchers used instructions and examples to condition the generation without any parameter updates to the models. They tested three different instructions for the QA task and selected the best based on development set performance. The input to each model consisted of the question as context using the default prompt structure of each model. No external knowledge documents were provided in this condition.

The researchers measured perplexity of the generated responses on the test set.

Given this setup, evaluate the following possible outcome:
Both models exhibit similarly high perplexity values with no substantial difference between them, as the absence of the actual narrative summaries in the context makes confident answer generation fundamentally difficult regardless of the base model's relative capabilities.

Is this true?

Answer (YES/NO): NO